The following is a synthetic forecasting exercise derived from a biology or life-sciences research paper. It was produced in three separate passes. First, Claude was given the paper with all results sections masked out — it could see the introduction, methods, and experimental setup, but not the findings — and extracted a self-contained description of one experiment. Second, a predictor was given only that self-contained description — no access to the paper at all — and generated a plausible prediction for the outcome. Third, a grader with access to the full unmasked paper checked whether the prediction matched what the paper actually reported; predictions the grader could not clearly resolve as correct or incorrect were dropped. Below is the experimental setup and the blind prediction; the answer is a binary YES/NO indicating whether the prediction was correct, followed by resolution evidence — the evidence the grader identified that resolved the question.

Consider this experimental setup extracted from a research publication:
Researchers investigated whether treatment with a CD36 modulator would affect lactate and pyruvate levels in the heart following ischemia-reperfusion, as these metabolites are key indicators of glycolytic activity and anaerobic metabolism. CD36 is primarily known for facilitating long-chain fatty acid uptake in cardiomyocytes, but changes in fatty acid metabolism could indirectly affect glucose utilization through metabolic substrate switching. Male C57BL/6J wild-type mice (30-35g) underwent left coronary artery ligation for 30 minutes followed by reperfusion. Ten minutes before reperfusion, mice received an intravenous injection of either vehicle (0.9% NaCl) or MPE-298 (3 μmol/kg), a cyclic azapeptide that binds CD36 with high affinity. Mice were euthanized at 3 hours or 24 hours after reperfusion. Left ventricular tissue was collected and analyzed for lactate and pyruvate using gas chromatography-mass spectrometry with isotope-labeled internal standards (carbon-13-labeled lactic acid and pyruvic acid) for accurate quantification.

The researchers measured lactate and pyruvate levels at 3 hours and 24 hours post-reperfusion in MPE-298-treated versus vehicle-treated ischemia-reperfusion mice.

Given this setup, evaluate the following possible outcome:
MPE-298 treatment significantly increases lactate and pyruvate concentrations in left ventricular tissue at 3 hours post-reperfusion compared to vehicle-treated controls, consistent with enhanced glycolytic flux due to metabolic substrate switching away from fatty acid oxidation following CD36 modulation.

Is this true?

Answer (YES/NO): NO